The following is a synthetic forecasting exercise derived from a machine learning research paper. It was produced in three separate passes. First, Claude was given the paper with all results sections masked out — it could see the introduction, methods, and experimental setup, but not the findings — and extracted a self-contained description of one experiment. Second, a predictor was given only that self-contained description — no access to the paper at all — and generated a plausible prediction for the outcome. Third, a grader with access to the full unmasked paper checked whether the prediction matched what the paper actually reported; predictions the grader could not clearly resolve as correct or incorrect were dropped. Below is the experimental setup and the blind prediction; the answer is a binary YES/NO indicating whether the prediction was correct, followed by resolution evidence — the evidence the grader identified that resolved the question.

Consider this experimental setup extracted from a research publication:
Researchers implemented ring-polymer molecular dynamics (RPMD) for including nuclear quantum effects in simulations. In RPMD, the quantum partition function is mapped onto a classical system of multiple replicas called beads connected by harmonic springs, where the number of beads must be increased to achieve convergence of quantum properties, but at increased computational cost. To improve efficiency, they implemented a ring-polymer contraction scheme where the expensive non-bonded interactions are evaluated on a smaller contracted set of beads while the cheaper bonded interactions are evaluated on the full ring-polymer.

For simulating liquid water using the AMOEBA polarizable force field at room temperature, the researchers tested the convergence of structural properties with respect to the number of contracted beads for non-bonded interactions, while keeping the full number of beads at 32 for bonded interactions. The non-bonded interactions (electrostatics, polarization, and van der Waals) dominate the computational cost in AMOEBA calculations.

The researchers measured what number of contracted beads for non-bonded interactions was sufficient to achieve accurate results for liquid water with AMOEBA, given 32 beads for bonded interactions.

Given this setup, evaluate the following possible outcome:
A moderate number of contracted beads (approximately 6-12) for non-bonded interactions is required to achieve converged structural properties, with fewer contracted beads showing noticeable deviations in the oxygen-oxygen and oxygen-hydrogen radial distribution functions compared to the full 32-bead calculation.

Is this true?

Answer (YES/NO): NO